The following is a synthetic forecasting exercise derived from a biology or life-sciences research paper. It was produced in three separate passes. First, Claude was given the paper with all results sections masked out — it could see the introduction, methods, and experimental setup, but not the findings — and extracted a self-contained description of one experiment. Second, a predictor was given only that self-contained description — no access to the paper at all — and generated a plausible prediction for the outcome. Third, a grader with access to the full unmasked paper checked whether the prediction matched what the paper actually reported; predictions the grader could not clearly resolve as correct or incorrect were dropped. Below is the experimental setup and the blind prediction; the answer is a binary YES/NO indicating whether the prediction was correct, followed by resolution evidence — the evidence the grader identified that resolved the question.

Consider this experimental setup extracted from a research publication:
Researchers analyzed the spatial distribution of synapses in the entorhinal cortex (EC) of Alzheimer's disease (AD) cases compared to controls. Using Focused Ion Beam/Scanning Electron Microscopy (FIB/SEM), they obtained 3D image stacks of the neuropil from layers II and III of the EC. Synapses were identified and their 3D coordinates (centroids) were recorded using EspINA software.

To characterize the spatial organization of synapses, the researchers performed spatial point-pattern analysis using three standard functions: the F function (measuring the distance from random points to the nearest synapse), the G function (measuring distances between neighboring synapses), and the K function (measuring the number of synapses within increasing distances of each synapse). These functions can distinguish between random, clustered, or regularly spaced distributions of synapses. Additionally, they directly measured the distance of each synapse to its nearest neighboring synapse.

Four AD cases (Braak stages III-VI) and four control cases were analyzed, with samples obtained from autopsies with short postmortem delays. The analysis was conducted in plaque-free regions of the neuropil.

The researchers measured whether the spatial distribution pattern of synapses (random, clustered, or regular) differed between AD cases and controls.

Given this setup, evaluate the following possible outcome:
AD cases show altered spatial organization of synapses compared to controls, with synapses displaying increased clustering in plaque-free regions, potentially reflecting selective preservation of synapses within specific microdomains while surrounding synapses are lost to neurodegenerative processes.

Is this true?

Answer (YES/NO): NO